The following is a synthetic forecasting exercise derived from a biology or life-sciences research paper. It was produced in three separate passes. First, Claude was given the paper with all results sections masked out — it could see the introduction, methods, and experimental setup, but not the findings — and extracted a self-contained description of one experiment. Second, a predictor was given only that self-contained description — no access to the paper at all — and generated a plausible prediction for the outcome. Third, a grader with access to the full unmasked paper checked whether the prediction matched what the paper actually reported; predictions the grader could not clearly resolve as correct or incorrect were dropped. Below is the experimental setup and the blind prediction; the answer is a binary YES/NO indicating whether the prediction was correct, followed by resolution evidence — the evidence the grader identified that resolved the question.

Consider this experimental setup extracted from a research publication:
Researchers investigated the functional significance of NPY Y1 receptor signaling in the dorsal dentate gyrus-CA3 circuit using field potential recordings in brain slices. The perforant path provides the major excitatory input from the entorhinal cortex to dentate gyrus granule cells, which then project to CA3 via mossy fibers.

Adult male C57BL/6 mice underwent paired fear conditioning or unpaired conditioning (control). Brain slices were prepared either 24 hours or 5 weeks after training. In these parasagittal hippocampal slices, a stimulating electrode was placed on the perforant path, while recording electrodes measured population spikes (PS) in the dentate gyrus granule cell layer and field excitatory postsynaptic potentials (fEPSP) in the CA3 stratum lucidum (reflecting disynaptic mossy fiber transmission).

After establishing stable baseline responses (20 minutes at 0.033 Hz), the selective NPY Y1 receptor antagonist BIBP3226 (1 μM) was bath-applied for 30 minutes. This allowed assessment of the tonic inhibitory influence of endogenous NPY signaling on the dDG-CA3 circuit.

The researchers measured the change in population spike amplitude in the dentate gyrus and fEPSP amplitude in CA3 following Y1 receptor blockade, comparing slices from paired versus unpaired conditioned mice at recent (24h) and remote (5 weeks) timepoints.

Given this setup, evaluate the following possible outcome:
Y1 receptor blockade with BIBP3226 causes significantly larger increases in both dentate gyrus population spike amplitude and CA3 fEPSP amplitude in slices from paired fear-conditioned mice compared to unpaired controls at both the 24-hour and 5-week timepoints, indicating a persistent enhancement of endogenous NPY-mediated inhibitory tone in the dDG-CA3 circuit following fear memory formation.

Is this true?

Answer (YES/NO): NO